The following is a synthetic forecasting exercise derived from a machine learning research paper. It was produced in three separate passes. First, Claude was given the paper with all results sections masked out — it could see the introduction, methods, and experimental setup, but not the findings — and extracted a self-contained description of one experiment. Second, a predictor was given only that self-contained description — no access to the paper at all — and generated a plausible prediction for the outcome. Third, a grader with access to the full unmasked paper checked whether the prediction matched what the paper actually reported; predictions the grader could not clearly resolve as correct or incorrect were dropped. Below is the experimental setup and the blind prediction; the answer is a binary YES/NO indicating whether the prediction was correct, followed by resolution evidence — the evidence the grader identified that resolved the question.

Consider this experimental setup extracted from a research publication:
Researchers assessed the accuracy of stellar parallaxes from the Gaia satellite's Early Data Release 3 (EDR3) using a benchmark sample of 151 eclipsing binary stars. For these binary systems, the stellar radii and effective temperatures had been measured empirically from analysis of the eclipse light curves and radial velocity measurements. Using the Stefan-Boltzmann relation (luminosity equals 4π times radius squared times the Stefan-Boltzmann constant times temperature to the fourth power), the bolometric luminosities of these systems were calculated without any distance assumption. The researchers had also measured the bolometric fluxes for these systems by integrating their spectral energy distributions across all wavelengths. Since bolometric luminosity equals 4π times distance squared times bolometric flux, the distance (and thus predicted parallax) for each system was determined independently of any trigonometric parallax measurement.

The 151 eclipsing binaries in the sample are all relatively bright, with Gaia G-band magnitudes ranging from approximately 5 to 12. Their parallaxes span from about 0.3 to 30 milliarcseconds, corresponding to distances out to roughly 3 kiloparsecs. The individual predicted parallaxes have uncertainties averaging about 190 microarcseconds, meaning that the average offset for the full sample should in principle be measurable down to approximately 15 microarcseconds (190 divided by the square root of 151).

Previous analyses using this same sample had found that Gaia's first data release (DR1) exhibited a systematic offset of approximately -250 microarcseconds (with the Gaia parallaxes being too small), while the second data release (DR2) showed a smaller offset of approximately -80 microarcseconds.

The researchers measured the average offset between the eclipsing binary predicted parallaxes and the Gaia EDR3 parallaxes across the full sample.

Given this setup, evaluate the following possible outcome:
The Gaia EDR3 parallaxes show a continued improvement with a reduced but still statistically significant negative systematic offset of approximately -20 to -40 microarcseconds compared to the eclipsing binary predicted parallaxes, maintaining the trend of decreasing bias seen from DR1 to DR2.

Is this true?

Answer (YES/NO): NO